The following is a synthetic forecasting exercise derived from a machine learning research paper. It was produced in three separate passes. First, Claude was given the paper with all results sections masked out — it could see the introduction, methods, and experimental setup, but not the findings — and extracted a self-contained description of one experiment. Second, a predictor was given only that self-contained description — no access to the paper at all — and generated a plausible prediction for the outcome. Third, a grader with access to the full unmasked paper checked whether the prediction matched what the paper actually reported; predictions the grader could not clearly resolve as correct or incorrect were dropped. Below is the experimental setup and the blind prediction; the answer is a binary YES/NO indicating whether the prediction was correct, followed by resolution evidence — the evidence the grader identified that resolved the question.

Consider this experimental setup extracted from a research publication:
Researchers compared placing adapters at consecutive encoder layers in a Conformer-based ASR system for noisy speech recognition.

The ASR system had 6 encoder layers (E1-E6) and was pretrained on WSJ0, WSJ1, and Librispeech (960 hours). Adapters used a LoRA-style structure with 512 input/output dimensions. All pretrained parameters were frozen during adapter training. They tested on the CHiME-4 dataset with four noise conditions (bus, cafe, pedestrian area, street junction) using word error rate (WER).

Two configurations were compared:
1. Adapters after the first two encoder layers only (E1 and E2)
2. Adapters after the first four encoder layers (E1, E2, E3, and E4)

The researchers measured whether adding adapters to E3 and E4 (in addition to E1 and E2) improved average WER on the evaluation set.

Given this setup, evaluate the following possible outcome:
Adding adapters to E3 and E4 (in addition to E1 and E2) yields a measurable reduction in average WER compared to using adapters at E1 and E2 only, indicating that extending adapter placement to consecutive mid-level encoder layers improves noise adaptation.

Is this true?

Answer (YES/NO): NO